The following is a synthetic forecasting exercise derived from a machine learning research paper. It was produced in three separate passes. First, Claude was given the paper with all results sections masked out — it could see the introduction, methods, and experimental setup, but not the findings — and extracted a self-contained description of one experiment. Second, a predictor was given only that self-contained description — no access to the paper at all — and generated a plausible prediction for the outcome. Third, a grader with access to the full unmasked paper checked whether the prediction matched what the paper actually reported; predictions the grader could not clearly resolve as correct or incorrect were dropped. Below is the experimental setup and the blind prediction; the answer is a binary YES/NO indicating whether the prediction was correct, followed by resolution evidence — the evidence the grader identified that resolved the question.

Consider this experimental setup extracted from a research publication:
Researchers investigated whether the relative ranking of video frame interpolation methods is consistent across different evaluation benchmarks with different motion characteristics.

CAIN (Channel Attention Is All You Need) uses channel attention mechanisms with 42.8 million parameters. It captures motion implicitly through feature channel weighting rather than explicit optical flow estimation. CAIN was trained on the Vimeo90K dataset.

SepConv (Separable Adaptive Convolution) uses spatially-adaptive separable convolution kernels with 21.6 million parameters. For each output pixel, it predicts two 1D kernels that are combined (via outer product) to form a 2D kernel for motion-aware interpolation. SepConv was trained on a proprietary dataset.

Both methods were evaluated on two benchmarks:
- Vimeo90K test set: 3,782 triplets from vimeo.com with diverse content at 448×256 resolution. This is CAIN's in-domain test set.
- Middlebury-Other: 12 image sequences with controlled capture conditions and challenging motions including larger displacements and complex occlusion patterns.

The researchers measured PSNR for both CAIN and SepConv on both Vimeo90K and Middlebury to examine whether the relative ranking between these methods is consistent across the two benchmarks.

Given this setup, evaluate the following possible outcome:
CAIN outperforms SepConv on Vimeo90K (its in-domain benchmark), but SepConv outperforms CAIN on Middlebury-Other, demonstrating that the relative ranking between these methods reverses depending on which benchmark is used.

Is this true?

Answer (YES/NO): YES